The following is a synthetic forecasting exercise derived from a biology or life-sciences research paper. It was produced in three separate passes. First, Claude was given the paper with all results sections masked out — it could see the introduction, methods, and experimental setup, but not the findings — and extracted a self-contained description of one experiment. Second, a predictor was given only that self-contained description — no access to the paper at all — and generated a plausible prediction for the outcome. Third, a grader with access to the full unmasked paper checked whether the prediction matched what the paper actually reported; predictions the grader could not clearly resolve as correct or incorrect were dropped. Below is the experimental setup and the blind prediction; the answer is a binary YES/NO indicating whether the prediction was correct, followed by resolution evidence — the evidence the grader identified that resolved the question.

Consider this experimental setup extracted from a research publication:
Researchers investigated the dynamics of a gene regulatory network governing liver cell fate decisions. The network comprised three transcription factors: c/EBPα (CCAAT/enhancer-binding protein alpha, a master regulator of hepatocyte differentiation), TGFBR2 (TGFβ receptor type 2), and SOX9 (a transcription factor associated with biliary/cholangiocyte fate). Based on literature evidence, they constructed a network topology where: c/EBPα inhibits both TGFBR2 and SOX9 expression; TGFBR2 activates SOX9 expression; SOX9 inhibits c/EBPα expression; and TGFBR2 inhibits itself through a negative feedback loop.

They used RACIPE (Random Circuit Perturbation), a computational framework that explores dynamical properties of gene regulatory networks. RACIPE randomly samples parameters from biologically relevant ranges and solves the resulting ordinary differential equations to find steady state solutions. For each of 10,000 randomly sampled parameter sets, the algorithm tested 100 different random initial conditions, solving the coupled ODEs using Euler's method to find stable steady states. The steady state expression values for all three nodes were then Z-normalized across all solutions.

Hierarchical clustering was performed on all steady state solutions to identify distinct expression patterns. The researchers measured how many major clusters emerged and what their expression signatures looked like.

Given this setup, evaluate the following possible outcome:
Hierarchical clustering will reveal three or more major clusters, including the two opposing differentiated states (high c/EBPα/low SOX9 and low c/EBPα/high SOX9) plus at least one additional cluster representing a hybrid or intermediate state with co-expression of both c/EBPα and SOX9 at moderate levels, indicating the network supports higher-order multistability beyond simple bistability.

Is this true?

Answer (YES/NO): NO